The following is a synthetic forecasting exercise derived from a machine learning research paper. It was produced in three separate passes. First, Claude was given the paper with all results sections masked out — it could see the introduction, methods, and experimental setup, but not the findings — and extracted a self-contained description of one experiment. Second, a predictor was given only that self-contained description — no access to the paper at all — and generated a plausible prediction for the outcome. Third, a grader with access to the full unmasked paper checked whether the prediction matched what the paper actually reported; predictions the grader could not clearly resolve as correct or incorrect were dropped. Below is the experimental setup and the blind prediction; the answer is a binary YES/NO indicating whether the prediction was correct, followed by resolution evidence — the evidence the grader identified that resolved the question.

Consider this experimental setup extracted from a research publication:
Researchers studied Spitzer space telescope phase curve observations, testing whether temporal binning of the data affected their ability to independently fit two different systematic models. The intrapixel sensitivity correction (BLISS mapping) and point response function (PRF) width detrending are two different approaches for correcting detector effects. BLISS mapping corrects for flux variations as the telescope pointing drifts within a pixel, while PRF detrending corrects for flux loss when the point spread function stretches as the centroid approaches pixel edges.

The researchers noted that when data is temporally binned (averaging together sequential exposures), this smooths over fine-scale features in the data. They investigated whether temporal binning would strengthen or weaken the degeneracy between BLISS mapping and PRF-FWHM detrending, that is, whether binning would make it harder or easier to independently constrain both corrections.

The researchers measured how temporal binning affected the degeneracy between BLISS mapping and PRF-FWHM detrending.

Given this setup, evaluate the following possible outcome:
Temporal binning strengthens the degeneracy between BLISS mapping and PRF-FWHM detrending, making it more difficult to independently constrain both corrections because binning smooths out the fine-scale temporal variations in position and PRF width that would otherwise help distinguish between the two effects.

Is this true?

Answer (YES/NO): YES